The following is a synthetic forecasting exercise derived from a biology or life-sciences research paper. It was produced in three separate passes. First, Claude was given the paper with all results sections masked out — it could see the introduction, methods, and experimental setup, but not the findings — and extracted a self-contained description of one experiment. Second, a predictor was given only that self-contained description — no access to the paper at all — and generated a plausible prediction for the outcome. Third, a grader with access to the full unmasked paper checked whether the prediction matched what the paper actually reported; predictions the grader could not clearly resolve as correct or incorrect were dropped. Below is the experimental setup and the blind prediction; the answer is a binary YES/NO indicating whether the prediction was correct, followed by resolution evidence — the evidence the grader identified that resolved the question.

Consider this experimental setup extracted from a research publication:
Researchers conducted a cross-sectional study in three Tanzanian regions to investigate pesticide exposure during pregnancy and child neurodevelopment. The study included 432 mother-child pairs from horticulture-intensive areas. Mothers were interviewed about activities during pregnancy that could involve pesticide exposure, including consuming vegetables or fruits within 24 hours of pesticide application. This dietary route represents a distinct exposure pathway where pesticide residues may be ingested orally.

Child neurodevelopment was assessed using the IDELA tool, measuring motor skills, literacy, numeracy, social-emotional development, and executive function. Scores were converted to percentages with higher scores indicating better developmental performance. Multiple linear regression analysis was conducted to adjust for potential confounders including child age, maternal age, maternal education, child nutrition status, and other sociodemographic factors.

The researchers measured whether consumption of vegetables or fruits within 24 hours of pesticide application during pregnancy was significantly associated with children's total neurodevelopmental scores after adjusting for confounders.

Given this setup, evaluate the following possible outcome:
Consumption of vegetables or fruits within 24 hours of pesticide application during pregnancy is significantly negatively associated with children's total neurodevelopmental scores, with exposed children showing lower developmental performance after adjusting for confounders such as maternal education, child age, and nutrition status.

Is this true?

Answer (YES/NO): NO